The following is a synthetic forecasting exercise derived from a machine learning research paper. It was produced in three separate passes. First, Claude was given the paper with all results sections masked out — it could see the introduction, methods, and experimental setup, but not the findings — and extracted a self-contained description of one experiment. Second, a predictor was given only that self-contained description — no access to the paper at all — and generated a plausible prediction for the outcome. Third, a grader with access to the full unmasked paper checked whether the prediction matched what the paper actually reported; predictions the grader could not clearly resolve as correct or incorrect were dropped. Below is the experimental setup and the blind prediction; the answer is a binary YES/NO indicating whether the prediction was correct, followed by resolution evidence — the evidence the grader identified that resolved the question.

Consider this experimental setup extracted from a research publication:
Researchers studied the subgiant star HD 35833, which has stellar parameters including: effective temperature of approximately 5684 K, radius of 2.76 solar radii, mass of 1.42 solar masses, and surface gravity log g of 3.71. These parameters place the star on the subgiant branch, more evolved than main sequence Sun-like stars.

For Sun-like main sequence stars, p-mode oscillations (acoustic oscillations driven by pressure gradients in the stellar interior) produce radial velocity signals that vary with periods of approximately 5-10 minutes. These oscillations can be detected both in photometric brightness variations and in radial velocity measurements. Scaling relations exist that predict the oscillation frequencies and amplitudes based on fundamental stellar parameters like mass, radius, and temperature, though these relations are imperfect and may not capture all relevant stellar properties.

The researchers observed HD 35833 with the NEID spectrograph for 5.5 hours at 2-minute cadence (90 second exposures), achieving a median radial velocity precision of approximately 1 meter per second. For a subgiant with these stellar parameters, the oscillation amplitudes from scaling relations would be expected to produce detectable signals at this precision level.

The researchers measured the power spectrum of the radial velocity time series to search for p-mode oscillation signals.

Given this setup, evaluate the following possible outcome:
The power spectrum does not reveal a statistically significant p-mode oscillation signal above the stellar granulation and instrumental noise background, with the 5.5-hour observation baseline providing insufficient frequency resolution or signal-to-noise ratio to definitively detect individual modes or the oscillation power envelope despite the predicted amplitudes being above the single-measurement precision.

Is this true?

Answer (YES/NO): NO